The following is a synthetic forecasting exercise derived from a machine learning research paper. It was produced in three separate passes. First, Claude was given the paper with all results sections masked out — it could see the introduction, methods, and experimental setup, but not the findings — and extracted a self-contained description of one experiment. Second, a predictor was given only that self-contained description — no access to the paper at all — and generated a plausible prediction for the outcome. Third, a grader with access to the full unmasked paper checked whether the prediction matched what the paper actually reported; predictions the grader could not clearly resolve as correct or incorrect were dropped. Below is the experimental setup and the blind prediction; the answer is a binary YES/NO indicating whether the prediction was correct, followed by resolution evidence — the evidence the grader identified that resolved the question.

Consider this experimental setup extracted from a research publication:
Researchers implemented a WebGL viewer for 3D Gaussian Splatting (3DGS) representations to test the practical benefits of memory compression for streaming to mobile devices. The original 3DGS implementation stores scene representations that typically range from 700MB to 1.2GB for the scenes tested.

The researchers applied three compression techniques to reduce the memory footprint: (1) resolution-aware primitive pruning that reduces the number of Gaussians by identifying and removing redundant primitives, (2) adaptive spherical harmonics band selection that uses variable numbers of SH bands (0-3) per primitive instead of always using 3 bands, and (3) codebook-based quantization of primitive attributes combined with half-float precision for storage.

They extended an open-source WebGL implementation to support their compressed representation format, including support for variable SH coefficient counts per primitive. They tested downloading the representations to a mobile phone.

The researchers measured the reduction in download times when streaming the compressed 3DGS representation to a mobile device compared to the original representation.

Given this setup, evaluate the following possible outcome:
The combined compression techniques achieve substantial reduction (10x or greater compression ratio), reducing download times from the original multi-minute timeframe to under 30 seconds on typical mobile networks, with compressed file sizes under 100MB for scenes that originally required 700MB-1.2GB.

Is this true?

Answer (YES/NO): YES